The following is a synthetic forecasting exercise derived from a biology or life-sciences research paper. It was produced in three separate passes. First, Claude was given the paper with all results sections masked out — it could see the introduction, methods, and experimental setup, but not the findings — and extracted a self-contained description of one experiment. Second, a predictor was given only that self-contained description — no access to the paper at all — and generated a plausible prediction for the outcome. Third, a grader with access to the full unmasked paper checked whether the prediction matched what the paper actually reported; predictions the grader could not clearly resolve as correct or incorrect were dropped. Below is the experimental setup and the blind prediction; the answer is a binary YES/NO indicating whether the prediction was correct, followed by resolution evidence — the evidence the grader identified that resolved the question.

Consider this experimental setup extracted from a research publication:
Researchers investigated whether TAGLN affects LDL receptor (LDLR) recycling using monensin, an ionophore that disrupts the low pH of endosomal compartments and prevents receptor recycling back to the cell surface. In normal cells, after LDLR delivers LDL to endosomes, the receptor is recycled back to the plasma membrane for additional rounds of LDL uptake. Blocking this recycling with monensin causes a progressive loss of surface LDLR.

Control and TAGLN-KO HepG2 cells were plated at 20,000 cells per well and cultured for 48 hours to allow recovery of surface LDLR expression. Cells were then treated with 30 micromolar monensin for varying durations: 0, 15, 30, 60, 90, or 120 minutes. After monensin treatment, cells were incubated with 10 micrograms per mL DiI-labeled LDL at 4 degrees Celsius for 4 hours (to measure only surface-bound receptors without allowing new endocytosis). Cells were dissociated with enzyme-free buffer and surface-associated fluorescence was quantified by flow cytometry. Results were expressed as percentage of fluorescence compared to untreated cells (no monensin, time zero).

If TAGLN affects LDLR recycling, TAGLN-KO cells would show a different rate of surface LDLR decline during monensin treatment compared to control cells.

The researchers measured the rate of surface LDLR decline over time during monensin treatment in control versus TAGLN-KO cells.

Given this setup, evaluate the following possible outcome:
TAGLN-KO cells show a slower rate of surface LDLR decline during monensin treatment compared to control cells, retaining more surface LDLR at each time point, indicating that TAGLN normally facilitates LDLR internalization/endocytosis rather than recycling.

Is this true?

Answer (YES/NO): YES